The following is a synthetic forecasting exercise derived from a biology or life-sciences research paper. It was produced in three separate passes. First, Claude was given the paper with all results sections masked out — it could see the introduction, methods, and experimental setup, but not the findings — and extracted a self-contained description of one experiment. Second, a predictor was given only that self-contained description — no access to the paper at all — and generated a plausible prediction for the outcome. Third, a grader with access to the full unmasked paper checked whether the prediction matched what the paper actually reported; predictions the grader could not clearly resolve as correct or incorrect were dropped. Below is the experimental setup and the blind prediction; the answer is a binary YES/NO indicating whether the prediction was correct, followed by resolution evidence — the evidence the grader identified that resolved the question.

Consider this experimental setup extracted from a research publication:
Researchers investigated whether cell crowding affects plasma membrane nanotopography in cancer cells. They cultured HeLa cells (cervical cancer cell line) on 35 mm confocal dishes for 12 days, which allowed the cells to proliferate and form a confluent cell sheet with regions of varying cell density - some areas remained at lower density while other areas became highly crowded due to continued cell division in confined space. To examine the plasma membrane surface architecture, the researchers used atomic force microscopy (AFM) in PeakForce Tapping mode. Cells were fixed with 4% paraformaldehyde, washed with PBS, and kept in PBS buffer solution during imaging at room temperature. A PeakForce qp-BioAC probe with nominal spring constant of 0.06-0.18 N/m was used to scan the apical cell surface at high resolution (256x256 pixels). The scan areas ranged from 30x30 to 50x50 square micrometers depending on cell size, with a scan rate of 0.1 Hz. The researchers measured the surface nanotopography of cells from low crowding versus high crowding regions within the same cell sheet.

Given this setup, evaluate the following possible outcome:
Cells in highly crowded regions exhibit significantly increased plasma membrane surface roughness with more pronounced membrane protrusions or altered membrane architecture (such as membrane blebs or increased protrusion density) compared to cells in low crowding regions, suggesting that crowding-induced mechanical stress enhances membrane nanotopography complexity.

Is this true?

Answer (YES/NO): YES